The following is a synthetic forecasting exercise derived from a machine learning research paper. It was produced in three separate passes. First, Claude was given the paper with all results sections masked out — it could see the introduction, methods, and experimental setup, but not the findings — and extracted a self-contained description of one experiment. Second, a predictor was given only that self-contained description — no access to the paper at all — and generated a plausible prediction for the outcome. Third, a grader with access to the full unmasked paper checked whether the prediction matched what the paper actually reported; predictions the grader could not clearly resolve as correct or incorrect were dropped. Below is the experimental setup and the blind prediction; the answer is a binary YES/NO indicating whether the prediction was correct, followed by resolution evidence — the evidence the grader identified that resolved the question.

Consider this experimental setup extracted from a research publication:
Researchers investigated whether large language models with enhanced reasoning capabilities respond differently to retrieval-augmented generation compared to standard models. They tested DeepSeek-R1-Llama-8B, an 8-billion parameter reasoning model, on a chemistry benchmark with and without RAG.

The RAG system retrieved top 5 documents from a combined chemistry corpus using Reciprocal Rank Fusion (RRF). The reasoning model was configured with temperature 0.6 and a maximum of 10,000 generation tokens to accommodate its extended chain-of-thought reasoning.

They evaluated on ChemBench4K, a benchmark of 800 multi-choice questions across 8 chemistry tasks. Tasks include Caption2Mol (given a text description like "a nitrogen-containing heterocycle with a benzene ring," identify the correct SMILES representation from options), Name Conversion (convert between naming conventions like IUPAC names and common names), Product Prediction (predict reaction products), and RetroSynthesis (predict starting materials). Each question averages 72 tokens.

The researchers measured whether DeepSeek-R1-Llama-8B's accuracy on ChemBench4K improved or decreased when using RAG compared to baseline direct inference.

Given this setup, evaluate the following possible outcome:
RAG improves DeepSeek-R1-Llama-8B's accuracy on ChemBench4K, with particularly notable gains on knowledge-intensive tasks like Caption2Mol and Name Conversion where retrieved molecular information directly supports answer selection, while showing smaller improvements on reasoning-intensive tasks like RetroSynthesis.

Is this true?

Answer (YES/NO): NO